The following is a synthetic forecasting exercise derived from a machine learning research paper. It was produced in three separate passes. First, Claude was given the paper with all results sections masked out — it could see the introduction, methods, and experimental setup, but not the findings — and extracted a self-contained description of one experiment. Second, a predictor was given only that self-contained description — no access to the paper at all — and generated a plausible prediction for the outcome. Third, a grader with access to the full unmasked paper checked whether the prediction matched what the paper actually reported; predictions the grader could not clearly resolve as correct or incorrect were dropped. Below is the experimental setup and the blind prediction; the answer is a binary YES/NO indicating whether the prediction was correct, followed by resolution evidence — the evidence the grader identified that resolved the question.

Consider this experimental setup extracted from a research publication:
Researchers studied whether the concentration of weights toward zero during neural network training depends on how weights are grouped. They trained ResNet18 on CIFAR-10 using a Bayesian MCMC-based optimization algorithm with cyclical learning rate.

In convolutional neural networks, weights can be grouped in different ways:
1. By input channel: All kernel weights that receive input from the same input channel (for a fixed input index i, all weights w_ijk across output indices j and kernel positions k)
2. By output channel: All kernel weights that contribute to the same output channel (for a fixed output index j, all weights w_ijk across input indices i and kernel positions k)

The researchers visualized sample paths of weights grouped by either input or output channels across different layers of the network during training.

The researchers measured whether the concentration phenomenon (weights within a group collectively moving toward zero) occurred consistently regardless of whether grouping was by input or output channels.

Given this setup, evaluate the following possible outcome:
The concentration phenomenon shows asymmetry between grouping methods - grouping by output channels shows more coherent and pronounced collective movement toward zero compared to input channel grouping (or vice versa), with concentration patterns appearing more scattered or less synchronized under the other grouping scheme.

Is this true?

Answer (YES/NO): NO